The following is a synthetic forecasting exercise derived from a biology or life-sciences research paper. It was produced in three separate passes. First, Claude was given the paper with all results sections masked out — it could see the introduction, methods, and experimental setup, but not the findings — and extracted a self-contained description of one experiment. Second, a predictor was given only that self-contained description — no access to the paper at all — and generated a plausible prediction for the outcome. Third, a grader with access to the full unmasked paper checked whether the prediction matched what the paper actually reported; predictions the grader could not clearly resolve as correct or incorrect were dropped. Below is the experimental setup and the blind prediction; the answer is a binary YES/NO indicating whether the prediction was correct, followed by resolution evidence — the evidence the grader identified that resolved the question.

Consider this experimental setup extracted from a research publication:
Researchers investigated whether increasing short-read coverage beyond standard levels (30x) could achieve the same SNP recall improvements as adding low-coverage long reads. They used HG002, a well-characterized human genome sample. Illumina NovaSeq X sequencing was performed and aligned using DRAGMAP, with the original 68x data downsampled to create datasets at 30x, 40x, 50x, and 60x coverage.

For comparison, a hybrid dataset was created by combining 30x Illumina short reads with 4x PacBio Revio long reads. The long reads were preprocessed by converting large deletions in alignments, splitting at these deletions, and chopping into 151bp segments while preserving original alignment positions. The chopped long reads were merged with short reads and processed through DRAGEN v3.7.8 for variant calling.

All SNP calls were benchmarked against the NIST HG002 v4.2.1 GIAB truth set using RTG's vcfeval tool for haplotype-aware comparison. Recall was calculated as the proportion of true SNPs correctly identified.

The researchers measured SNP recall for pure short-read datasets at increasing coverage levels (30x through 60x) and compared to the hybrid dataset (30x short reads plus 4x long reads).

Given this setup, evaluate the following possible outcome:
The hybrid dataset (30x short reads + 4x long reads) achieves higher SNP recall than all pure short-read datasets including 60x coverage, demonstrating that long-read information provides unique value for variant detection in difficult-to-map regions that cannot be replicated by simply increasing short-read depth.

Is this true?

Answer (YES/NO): YES